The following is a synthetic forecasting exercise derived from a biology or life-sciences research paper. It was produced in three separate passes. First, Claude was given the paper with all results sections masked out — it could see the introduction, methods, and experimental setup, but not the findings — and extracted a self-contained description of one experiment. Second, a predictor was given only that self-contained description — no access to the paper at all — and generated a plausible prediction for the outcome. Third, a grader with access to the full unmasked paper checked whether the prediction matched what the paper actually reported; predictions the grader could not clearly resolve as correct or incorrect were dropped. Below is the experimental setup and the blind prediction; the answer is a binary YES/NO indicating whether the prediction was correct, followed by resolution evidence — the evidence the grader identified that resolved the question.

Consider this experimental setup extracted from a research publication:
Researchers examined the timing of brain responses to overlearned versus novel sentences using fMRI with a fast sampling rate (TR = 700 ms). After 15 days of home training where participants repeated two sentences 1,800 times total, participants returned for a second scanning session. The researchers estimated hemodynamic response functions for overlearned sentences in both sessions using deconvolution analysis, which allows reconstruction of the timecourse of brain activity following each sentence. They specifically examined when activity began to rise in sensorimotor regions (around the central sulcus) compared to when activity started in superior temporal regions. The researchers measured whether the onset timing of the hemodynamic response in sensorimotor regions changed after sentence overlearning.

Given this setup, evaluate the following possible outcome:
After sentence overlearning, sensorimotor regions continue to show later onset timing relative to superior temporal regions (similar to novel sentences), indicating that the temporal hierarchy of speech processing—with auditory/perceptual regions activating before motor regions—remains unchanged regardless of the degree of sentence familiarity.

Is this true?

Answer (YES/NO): NO